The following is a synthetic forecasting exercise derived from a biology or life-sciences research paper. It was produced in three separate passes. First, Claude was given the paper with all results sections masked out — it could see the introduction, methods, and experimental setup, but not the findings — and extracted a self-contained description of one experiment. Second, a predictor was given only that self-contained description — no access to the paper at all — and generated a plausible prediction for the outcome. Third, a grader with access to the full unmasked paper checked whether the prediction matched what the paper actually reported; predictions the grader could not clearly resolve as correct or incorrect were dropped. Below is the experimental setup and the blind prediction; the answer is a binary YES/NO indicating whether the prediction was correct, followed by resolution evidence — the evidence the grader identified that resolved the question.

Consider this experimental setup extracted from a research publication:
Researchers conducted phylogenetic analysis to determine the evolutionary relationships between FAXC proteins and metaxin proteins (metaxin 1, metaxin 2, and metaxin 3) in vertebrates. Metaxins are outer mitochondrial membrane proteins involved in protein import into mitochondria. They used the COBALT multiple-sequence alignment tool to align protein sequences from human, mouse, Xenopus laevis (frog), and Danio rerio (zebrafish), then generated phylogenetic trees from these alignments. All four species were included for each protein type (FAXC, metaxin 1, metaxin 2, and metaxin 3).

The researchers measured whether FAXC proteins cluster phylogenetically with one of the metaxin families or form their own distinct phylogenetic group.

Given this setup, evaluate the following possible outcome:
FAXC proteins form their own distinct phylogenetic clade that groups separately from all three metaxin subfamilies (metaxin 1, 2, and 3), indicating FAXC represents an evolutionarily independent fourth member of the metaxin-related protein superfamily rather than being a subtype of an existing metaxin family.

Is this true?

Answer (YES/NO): YES